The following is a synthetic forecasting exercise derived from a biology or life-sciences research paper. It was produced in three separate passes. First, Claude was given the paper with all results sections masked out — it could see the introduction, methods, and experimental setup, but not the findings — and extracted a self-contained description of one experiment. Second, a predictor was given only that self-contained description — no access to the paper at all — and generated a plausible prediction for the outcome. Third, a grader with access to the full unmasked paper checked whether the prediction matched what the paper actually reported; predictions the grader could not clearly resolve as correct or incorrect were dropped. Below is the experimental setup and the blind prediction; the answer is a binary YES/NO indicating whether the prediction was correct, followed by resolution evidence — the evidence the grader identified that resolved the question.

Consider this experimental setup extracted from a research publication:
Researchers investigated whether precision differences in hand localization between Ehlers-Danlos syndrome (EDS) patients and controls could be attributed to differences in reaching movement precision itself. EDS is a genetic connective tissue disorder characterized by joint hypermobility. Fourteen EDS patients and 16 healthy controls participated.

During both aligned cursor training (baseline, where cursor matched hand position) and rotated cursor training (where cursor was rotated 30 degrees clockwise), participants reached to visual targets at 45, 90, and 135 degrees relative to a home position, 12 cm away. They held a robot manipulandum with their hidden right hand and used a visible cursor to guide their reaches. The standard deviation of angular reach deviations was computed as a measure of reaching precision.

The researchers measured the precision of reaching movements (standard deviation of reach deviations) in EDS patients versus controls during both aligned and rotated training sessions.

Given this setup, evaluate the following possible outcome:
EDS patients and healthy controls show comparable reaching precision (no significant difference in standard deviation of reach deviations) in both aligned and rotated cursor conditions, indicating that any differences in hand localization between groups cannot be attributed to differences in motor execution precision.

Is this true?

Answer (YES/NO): YES